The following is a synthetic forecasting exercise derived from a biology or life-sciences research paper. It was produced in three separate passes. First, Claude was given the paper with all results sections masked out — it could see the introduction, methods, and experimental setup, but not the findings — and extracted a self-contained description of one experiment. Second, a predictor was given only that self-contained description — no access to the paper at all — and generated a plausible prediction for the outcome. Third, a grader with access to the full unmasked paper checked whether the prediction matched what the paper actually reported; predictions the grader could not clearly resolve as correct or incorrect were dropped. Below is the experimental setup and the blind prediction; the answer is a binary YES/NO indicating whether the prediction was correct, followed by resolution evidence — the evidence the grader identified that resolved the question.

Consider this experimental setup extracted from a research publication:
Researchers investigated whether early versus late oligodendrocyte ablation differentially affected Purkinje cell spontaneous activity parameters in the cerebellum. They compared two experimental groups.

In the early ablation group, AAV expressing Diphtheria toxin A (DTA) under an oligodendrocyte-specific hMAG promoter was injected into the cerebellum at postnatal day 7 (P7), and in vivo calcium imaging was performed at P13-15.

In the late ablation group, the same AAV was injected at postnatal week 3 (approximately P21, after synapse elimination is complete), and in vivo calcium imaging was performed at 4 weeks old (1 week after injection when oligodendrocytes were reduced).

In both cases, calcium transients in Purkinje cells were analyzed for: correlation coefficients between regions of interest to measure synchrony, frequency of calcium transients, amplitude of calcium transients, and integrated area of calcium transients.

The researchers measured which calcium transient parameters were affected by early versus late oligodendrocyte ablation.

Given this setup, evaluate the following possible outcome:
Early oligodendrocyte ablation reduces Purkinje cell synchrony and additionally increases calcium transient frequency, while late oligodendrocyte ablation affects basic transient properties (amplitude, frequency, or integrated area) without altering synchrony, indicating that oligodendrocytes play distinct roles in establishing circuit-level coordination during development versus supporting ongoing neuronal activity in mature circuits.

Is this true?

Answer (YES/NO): NO